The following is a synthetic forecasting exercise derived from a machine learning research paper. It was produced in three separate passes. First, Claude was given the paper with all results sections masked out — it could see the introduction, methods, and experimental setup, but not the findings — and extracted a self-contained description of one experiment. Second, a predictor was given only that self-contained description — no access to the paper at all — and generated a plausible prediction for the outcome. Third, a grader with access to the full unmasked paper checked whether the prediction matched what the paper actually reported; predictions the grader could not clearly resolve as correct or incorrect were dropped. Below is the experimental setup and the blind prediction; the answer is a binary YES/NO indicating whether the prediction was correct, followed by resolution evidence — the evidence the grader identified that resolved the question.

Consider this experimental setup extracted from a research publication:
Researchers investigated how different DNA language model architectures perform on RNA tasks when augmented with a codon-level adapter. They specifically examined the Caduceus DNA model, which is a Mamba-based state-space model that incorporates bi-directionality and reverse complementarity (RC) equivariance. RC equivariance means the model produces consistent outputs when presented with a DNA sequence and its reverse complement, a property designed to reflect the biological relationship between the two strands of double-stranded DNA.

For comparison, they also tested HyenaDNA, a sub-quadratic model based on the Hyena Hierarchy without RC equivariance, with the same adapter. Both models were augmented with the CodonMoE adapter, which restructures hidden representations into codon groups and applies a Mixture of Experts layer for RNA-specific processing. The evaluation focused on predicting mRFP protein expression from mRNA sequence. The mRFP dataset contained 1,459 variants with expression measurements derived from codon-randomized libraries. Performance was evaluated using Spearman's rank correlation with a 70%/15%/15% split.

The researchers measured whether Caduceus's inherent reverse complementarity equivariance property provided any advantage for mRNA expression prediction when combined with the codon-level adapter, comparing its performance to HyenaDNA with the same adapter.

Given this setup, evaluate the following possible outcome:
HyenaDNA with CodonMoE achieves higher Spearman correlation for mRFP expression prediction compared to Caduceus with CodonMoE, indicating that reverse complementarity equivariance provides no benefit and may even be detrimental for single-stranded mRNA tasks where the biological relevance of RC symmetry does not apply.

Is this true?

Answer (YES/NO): YES